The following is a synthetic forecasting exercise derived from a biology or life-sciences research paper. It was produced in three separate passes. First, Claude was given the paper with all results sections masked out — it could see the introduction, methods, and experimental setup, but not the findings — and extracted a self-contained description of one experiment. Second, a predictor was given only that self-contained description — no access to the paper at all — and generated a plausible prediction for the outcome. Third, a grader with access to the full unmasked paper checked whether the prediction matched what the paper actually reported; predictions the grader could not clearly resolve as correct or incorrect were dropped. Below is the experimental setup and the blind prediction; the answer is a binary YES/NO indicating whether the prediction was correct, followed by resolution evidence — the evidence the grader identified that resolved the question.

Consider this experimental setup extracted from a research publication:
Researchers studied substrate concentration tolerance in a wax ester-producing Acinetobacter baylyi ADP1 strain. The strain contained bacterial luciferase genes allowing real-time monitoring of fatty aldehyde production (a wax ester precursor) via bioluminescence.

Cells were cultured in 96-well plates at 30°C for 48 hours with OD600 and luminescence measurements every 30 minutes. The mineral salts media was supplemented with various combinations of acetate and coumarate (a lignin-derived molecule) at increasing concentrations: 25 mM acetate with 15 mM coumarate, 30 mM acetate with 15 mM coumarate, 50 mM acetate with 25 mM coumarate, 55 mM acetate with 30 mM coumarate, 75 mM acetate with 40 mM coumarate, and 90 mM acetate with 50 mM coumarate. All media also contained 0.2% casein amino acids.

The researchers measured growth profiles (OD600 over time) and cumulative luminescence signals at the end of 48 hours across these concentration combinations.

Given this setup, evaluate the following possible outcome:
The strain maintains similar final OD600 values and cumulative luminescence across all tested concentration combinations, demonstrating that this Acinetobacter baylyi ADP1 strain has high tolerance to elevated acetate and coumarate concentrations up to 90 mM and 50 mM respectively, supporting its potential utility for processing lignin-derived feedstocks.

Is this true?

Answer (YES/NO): NO